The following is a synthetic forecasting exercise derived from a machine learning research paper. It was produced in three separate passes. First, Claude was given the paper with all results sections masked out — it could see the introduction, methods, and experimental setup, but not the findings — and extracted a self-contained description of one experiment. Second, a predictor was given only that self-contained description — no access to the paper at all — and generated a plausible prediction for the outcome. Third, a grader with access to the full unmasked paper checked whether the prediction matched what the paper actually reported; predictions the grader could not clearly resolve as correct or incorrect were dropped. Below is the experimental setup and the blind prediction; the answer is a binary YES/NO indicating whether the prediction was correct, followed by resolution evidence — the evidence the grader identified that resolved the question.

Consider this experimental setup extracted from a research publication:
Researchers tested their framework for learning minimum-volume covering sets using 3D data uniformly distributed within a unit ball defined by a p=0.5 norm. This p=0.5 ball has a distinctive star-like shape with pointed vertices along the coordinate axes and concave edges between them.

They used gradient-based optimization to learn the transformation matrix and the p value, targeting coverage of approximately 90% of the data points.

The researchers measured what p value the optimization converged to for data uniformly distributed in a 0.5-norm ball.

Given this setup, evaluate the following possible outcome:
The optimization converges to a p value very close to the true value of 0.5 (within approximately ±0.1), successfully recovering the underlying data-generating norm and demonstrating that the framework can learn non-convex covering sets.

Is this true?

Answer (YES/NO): YES